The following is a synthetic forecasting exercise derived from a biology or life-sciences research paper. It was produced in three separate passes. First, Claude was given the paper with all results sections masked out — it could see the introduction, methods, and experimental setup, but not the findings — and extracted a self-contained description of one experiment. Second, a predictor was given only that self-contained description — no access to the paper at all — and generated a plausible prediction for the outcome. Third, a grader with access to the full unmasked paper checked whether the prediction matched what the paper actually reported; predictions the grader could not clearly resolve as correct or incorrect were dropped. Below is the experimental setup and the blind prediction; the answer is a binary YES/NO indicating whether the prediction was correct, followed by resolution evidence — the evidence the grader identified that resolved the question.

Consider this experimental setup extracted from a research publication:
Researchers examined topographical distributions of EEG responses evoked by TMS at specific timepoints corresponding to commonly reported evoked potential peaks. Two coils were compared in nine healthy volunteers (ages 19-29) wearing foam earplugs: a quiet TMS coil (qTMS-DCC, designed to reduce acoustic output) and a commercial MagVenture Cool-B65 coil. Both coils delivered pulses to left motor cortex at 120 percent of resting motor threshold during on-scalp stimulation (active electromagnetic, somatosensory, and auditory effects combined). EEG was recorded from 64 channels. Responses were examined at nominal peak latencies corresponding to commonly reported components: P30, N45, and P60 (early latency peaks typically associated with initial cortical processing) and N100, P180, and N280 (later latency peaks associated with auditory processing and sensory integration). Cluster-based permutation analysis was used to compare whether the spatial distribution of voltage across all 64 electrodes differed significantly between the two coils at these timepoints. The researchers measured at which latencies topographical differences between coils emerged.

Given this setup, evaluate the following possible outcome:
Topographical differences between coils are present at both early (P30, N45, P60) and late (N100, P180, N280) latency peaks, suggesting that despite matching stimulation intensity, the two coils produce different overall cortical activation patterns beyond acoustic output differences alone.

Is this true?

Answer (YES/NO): NO